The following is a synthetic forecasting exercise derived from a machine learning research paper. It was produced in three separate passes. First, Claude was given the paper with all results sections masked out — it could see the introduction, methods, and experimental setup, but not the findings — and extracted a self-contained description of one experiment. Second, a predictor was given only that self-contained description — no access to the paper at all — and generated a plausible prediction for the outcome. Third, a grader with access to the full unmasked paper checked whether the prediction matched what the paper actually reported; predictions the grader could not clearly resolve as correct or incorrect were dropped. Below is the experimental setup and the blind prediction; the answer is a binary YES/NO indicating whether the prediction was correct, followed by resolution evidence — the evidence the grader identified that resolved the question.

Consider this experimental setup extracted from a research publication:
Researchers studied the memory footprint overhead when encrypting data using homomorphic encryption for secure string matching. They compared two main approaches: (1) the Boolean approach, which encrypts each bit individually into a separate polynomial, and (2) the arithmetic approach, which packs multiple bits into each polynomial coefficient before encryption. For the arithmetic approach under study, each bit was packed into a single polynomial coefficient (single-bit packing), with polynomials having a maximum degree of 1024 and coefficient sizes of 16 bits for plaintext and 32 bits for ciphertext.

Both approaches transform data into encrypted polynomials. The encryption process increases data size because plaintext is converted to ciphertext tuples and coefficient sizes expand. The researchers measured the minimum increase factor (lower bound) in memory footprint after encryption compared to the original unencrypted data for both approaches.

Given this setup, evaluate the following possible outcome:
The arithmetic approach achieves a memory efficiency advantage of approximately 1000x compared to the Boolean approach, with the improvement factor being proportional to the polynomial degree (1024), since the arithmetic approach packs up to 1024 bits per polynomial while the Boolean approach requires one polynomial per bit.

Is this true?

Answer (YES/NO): NO